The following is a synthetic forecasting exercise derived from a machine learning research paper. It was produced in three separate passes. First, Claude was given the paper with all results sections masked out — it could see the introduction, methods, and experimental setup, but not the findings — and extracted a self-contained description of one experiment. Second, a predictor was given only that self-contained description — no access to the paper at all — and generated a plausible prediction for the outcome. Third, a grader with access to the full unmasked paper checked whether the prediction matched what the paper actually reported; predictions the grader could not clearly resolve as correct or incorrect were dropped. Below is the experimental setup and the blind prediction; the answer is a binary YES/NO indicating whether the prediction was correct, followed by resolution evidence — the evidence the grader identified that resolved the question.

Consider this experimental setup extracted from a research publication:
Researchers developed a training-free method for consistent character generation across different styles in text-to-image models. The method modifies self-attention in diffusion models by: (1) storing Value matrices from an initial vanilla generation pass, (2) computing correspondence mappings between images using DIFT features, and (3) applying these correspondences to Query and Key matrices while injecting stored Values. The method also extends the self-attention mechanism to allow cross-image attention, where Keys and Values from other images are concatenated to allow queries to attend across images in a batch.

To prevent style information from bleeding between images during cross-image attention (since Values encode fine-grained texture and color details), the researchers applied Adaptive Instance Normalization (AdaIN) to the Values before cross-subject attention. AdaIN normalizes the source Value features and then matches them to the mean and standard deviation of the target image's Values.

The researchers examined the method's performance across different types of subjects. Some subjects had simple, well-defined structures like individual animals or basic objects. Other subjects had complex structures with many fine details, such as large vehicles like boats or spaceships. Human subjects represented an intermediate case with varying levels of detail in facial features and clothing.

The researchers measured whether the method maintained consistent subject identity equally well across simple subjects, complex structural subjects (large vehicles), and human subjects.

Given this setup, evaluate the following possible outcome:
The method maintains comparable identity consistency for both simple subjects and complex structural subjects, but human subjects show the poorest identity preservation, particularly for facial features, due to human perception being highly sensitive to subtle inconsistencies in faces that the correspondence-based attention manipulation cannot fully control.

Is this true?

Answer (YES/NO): NO